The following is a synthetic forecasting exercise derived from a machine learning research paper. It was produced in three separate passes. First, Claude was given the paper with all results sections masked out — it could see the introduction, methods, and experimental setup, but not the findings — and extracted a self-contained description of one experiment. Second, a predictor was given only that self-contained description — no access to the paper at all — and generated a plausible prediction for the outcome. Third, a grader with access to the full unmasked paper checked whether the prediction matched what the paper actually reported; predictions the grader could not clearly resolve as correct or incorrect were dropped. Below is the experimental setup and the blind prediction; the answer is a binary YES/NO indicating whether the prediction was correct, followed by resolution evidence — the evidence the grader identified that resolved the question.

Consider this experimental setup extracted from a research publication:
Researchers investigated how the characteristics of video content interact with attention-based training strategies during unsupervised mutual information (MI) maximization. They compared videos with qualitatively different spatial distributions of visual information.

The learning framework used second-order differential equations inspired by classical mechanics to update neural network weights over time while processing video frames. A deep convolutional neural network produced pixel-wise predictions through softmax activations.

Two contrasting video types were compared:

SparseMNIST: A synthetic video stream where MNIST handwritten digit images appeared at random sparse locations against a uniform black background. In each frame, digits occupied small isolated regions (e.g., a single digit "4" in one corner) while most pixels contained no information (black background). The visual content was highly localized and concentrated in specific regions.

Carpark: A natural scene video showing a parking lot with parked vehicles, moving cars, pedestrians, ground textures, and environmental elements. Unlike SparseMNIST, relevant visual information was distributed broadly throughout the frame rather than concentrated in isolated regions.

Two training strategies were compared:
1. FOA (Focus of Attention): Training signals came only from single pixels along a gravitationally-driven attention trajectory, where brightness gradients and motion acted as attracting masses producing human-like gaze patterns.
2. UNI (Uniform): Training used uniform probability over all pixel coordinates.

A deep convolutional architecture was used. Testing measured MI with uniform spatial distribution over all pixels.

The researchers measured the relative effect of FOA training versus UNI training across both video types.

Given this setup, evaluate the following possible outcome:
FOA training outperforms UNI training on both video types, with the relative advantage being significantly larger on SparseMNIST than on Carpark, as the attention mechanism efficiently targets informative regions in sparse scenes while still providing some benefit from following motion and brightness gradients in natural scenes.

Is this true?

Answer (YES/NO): NO